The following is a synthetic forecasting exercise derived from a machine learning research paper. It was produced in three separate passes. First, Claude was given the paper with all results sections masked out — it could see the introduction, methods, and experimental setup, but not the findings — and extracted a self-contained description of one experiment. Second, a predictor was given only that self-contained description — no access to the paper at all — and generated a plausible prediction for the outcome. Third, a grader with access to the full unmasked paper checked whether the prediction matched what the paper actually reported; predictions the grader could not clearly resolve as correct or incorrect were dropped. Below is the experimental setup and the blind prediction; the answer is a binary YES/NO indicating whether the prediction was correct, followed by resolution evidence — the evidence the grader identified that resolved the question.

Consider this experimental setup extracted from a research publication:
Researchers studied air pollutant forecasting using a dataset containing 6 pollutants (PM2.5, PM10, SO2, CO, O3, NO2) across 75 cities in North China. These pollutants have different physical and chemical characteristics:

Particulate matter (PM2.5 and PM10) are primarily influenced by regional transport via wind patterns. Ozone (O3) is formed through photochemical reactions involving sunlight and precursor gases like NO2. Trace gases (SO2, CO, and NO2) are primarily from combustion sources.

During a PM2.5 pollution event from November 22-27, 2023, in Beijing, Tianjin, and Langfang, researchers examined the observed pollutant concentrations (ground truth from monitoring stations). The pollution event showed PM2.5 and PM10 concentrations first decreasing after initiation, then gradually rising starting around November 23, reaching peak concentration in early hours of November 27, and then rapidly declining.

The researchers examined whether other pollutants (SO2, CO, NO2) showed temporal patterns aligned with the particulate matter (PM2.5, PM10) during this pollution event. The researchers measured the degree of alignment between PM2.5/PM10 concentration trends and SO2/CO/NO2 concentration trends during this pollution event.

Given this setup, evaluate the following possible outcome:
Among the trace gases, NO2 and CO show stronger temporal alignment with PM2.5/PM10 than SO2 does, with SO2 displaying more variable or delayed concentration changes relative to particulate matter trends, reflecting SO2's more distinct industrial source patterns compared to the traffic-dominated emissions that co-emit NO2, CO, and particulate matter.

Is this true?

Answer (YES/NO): NO